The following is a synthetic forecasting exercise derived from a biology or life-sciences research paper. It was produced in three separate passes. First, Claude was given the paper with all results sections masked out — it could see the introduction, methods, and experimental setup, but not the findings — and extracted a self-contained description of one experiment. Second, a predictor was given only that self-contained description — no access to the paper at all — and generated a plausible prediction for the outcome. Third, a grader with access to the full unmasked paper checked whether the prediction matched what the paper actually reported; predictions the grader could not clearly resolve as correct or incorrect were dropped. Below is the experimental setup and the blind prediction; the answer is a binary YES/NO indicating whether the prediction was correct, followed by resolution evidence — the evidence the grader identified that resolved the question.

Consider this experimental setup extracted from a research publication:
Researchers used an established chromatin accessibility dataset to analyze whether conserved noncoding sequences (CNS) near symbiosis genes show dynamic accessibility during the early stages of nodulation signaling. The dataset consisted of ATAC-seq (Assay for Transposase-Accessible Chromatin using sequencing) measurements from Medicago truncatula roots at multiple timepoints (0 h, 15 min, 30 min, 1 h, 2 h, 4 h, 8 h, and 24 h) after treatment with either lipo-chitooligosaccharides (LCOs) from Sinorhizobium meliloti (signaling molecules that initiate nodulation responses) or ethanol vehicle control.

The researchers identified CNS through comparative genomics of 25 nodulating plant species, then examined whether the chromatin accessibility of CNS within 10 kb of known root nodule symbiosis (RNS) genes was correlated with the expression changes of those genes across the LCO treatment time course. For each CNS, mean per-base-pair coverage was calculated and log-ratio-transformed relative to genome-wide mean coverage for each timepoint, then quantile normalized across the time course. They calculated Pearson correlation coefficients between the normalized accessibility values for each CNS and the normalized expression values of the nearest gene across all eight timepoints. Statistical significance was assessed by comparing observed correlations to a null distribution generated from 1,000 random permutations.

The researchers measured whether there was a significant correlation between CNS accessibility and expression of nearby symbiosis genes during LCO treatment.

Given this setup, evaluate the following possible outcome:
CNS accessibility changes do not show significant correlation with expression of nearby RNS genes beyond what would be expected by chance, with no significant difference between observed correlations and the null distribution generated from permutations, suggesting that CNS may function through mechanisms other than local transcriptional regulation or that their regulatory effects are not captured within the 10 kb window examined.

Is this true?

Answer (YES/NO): NO